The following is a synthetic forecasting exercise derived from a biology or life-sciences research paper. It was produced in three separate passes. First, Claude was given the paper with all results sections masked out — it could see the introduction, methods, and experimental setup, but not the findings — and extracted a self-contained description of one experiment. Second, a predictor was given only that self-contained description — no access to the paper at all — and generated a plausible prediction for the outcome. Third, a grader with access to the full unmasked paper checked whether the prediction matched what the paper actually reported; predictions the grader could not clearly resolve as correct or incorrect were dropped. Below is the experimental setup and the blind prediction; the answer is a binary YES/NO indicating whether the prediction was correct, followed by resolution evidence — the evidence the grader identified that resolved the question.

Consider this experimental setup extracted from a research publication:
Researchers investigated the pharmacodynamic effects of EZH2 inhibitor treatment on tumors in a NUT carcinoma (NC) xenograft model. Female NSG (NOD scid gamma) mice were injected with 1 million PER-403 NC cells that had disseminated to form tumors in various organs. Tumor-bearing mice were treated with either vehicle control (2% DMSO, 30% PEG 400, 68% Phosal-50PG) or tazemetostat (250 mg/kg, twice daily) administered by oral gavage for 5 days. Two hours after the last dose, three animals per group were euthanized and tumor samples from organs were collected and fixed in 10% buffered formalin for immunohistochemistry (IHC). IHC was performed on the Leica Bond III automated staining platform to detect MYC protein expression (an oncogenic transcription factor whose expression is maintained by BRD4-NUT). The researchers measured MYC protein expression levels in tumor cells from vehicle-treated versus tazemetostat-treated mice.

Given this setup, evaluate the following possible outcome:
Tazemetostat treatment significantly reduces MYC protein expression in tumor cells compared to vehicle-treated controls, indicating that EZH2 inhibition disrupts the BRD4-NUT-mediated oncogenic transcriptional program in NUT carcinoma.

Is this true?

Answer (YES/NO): NO